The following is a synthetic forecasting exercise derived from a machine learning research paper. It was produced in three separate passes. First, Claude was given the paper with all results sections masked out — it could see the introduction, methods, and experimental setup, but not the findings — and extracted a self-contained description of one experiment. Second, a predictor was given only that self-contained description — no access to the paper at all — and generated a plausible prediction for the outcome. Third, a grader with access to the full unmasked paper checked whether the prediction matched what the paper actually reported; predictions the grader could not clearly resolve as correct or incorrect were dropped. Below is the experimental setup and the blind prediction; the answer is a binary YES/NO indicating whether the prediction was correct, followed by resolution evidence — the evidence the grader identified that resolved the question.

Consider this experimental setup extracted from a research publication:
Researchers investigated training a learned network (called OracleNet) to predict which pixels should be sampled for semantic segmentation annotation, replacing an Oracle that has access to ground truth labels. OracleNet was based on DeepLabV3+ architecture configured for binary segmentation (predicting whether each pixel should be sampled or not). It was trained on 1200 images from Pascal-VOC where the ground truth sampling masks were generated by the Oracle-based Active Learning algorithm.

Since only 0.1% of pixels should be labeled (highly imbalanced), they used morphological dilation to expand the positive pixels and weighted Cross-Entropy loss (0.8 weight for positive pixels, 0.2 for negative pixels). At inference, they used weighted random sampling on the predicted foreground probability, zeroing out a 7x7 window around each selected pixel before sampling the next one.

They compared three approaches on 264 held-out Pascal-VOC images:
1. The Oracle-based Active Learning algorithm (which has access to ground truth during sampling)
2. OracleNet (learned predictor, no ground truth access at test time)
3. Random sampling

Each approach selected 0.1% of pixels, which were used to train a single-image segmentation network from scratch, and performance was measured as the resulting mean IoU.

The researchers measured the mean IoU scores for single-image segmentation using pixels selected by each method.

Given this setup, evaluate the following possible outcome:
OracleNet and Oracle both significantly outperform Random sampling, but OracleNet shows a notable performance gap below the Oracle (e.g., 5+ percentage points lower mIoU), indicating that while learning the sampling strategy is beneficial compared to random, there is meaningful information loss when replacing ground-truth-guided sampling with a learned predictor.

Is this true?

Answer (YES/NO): NO